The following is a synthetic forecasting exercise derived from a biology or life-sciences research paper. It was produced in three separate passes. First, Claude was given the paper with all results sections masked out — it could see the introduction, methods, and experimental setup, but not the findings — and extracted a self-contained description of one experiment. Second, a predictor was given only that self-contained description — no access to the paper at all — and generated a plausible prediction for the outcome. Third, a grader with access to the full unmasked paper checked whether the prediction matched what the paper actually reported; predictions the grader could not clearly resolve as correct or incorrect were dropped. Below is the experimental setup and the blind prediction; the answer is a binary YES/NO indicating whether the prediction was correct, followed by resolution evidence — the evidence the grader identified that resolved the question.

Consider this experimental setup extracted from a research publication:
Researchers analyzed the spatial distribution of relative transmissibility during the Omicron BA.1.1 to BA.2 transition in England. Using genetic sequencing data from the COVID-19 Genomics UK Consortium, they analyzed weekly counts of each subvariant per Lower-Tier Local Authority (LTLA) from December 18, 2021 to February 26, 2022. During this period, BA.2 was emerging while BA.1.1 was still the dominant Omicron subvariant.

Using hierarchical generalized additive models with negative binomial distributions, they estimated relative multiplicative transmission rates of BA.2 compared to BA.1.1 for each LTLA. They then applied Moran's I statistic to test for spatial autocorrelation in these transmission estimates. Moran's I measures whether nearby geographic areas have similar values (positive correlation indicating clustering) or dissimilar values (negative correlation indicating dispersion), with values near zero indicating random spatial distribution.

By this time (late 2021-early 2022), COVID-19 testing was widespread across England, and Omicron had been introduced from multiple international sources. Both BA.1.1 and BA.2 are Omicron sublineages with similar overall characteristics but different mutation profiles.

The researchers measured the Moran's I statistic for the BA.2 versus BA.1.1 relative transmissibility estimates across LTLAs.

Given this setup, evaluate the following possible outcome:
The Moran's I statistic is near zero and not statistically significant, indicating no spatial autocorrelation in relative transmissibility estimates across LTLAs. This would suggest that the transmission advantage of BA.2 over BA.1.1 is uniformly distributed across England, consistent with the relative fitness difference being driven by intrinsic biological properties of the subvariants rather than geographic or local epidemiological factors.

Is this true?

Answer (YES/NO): YES